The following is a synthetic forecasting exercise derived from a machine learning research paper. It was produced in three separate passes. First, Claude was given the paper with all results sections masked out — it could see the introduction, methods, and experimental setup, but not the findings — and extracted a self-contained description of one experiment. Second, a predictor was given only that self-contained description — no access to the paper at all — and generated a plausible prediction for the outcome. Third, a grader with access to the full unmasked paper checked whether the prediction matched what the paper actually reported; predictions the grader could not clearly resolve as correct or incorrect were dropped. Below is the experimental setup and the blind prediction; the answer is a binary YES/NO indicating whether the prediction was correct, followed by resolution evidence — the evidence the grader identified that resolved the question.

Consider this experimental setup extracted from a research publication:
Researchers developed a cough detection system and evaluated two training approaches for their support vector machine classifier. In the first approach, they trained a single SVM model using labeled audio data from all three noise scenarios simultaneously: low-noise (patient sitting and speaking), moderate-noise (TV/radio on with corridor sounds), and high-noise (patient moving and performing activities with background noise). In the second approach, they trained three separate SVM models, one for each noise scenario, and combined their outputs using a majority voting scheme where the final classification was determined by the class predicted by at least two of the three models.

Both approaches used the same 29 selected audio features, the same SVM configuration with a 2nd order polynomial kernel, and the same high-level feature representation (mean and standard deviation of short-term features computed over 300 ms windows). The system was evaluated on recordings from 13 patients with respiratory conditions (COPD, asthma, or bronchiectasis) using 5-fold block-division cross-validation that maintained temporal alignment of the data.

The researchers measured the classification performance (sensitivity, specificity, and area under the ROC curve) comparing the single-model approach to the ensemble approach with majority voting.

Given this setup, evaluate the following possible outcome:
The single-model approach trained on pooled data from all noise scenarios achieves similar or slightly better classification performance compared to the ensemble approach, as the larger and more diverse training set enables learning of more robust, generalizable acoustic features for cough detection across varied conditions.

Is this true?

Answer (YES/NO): NO